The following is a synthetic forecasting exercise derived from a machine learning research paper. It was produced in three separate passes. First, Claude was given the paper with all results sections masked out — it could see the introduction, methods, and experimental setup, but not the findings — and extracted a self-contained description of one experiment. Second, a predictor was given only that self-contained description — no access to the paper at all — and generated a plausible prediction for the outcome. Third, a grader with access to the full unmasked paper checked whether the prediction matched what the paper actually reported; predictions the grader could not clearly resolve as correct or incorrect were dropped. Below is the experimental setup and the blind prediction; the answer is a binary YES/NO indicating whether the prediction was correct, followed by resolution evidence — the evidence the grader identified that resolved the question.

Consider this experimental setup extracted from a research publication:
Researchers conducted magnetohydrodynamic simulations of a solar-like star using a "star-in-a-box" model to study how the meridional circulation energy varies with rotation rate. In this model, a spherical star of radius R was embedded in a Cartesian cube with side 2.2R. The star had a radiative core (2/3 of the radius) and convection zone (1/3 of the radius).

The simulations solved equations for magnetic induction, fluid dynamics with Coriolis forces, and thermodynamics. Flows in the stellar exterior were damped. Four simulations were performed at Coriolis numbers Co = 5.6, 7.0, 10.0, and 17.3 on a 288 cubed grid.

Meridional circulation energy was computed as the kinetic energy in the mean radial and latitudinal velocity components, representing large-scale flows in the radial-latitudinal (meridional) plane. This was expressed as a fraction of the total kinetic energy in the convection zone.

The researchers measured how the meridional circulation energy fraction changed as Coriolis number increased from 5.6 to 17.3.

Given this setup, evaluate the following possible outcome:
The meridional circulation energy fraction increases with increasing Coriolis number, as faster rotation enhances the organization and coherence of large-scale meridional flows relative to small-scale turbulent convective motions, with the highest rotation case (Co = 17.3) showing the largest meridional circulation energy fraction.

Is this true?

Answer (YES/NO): NO